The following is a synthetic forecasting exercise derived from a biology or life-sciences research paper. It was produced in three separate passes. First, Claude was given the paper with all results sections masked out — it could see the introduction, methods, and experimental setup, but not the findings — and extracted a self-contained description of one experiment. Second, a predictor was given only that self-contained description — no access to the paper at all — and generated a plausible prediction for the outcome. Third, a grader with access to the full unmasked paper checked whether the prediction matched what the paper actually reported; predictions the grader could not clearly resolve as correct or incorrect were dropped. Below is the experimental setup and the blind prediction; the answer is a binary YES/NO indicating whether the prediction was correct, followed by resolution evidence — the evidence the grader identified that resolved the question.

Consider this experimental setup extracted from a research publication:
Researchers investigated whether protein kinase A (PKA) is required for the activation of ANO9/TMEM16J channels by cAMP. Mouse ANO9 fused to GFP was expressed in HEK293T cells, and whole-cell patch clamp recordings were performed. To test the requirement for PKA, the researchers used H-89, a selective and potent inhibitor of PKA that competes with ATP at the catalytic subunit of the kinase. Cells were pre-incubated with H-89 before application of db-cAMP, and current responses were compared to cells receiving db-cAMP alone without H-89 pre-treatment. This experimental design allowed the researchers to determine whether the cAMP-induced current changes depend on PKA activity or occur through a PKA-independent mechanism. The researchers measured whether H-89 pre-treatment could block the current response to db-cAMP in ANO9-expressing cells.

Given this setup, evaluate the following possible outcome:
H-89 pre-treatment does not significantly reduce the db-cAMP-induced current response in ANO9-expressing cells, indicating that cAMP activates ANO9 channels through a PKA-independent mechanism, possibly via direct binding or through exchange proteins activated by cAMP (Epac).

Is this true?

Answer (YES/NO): NO